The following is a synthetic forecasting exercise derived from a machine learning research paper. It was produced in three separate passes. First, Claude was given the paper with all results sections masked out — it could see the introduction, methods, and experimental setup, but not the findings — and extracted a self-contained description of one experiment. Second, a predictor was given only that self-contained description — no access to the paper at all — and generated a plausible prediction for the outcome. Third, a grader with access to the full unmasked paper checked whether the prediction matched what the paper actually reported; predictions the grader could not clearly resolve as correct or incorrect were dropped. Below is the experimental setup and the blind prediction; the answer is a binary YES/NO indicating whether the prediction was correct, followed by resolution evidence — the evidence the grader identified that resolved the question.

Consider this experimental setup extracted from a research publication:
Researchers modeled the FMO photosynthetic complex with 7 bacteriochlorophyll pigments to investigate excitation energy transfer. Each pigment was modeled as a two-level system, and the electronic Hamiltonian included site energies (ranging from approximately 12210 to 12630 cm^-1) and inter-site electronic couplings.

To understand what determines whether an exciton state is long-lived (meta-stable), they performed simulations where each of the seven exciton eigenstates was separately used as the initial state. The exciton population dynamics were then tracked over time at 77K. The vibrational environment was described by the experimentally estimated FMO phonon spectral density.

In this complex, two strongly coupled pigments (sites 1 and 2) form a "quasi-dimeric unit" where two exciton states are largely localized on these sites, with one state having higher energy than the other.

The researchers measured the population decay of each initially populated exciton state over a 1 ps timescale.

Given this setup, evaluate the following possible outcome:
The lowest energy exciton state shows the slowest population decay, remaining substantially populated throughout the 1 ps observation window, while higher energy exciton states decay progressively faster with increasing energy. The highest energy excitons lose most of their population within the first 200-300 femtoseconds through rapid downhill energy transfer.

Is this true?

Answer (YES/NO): NO